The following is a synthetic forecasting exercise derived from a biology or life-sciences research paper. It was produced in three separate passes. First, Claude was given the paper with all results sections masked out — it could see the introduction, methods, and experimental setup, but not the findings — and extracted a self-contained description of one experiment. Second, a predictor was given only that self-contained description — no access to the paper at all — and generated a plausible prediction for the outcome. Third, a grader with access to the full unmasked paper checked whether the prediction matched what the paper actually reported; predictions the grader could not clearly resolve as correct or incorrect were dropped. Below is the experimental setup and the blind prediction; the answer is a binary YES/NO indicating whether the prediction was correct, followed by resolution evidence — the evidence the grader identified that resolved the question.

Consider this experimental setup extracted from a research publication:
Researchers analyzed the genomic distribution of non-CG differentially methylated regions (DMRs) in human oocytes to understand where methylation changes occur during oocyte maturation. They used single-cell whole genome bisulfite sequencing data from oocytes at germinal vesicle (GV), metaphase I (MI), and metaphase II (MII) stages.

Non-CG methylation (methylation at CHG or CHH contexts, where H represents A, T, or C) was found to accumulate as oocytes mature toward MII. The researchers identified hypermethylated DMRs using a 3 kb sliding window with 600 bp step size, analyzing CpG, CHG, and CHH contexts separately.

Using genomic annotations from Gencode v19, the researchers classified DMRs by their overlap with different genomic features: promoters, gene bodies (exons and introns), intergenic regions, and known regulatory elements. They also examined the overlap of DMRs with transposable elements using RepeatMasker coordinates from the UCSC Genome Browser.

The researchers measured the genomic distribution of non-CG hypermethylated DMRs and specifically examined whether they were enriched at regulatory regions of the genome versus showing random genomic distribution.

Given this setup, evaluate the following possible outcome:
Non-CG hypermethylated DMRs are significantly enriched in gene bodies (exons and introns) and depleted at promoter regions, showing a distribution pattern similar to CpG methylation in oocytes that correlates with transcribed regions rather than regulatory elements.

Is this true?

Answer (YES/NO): NO